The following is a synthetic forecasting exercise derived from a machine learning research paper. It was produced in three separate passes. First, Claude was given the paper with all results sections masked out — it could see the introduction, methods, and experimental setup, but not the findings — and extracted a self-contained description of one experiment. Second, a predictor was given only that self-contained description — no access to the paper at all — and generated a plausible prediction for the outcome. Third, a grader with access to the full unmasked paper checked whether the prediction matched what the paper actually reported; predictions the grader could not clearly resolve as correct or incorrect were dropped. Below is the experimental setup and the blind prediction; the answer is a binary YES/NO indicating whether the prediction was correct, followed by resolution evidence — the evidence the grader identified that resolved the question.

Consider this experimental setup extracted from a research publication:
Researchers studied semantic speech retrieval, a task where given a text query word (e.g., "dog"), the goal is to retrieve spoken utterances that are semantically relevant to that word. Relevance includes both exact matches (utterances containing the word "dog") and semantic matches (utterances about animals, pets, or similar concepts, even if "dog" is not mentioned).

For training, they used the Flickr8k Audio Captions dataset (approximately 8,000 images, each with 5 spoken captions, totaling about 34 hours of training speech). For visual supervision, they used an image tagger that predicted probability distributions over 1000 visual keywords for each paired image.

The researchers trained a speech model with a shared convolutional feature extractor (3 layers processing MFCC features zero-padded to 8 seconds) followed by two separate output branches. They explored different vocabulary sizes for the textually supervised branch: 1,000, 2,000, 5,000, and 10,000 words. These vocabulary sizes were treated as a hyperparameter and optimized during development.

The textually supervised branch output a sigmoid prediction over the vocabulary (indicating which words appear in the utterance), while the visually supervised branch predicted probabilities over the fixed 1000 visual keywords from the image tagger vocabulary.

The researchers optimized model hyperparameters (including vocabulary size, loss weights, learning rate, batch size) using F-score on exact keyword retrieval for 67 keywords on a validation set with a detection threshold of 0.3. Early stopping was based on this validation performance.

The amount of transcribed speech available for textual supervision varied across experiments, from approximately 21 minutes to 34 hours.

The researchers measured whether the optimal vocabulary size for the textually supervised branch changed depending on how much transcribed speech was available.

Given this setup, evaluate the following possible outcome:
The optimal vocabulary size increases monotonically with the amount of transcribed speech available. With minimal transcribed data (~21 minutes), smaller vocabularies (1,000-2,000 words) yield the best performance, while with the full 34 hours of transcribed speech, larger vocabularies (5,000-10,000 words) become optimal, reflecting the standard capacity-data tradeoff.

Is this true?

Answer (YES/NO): NO